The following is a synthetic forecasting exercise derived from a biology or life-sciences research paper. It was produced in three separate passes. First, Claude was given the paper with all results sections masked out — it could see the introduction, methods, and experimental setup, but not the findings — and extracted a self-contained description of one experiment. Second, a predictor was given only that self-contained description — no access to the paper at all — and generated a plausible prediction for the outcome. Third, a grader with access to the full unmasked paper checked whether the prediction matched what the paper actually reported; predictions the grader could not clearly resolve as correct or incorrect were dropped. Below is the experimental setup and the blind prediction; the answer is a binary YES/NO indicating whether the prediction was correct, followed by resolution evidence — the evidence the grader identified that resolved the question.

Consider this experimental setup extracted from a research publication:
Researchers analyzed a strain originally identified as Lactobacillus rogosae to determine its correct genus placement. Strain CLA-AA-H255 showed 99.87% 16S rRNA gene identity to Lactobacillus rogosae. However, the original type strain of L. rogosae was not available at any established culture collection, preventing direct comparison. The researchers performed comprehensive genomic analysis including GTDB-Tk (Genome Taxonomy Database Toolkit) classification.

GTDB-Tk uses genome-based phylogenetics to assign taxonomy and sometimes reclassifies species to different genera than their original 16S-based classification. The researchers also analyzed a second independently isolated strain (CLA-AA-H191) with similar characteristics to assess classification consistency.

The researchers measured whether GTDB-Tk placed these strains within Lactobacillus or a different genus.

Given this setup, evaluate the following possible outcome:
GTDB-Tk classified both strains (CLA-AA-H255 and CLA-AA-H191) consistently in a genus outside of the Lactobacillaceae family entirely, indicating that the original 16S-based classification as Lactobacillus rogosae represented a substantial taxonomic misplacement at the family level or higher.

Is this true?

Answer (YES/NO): YES